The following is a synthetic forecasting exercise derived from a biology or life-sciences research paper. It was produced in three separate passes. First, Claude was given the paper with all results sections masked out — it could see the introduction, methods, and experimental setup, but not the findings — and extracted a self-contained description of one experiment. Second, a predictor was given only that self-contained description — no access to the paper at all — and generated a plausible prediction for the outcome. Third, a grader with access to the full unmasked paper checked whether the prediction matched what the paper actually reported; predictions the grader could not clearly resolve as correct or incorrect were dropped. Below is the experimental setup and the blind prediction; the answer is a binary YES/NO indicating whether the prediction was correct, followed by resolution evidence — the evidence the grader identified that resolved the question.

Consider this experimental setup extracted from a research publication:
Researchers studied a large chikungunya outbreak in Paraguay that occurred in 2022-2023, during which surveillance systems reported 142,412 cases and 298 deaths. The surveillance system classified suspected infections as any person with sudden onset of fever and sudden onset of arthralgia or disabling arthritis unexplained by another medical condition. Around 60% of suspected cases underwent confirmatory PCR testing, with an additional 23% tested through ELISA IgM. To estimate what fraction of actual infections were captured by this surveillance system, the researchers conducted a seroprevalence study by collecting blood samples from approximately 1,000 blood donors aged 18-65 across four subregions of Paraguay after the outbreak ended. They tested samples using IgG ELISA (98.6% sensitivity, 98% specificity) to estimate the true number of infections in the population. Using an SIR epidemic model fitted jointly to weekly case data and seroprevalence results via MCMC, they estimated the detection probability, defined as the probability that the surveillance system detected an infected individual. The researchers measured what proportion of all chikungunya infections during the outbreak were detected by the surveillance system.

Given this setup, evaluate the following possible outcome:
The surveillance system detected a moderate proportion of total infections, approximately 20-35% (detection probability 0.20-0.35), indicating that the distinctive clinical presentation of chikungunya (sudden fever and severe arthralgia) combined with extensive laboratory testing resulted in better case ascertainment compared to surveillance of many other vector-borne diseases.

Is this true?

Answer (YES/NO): NO